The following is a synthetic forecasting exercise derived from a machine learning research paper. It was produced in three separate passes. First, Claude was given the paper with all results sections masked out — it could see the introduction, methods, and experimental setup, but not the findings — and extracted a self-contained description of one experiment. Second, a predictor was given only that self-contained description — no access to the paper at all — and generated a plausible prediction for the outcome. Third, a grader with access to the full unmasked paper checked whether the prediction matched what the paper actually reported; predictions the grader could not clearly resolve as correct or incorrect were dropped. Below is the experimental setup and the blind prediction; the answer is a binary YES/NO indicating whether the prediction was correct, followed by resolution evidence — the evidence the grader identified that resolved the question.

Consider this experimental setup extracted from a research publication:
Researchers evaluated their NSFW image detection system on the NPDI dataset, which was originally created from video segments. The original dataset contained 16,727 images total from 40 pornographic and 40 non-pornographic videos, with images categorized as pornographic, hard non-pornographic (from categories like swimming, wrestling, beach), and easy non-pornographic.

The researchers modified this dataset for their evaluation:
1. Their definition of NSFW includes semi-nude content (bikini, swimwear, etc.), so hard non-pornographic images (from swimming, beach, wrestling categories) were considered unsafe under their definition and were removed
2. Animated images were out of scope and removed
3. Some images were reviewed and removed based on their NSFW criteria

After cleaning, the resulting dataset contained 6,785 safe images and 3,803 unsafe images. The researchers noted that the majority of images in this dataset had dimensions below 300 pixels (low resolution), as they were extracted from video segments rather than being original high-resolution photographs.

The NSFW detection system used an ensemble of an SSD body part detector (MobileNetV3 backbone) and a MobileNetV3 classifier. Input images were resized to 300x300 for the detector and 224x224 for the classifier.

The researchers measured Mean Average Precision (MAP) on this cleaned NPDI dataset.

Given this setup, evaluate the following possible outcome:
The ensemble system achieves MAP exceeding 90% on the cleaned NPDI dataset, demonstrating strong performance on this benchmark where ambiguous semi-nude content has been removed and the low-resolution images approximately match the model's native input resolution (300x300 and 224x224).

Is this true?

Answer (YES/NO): NO